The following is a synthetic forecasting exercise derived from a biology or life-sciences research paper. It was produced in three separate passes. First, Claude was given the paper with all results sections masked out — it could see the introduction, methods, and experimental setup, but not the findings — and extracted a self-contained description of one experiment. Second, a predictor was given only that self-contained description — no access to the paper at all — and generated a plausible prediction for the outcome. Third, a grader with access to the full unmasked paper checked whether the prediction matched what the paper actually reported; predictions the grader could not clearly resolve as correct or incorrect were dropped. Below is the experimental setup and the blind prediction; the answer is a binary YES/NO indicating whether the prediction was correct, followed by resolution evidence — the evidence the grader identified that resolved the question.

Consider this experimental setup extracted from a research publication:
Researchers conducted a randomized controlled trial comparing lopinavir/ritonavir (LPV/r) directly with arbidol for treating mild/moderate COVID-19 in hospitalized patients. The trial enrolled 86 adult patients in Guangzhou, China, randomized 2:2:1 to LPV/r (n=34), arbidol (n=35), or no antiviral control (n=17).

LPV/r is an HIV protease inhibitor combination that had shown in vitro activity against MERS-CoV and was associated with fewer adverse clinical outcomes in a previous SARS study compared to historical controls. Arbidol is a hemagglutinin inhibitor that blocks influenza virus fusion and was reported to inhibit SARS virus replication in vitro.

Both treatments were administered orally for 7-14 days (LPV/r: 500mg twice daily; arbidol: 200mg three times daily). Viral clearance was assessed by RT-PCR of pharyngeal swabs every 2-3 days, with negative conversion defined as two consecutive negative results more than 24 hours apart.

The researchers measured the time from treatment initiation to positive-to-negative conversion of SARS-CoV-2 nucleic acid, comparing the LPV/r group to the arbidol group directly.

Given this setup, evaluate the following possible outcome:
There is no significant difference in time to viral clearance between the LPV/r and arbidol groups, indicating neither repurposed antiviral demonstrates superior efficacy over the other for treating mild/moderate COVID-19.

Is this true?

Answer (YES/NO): YES